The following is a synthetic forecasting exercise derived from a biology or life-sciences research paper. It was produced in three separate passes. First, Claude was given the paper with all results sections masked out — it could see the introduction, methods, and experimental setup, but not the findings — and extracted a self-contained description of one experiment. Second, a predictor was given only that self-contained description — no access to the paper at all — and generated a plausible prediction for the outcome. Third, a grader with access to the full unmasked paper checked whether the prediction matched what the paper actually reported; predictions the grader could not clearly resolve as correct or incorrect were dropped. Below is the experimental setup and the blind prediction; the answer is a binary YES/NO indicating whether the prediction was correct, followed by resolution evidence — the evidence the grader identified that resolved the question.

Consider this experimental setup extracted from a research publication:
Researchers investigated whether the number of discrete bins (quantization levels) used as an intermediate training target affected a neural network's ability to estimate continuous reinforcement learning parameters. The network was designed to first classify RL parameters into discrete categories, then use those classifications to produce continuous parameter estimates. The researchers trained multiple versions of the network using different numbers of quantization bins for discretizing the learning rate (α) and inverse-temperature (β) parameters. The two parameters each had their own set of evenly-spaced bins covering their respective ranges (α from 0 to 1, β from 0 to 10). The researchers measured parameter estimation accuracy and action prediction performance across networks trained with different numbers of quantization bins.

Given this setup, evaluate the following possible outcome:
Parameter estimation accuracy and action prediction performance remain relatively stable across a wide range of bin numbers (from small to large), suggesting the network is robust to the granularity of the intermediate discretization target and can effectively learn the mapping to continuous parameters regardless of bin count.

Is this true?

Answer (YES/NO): YES